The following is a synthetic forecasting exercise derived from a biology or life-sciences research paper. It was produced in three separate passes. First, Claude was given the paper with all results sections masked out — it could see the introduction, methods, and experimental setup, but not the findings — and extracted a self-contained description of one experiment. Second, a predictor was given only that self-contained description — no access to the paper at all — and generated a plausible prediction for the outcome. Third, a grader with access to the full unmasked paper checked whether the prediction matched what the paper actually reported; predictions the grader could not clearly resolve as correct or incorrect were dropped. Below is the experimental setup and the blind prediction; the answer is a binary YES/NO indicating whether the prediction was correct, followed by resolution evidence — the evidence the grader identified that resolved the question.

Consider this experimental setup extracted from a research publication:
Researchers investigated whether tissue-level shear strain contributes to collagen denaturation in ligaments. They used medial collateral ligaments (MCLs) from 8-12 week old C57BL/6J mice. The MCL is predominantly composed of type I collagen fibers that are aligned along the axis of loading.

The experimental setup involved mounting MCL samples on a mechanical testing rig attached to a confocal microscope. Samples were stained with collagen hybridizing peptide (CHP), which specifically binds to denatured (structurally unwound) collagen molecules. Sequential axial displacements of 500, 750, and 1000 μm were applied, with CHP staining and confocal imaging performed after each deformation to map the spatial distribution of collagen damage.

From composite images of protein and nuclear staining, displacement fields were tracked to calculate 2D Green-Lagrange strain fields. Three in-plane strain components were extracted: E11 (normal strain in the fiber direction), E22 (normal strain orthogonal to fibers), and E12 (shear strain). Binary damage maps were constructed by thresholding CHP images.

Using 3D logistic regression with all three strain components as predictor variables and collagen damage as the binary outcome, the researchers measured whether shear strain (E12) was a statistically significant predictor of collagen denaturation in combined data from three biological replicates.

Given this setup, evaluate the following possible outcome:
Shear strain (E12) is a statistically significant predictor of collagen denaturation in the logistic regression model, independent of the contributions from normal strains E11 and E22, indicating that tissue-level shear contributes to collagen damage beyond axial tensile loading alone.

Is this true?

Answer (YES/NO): NO